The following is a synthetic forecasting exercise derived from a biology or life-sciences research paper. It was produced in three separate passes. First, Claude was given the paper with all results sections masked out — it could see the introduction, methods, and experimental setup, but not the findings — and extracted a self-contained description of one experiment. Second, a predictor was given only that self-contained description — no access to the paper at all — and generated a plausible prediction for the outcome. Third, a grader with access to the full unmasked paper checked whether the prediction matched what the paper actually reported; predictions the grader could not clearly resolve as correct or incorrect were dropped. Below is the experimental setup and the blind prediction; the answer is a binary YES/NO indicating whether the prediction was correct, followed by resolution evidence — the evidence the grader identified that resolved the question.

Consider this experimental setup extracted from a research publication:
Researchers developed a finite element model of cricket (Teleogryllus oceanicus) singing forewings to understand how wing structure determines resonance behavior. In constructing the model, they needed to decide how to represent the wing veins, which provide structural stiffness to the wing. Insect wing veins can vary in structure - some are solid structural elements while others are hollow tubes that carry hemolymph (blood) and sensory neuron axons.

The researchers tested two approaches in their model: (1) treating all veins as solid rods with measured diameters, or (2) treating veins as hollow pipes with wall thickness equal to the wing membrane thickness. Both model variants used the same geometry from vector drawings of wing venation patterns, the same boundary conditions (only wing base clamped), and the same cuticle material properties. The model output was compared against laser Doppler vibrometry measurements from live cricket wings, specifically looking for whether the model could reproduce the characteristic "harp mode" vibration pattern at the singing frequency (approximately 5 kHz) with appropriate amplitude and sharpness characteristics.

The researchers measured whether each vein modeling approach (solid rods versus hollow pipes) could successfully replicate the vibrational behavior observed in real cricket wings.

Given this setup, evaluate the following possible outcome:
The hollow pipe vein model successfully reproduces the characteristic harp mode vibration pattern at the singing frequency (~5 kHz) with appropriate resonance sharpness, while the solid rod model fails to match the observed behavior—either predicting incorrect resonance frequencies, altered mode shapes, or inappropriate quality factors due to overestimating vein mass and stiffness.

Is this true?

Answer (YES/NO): NO